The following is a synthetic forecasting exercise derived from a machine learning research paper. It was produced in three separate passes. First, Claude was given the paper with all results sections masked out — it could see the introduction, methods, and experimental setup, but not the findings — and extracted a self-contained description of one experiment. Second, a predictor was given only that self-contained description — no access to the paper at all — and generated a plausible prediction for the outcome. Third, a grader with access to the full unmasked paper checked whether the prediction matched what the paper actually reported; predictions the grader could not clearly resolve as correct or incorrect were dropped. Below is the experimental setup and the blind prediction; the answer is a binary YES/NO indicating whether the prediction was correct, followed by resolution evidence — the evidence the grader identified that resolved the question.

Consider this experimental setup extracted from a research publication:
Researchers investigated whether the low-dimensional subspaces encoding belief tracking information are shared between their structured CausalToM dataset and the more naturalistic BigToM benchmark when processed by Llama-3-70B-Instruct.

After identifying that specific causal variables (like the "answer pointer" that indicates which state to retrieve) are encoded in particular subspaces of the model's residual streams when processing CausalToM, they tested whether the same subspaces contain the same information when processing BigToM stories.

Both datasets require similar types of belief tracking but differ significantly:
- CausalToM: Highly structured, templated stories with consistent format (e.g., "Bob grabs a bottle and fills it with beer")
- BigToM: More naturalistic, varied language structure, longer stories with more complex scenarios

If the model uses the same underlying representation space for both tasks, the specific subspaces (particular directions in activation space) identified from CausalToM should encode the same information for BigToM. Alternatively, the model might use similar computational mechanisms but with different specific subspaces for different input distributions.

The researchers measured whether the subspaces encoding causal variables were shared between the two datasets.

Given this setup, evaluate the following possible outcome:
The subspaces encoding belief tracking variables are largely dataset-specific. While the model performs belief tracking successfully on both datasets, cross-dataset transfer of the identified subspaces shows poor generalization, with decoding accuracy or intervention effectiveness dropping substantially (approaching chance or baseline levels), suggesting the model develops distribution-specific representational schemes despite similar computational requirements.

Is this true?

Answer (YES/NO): YES